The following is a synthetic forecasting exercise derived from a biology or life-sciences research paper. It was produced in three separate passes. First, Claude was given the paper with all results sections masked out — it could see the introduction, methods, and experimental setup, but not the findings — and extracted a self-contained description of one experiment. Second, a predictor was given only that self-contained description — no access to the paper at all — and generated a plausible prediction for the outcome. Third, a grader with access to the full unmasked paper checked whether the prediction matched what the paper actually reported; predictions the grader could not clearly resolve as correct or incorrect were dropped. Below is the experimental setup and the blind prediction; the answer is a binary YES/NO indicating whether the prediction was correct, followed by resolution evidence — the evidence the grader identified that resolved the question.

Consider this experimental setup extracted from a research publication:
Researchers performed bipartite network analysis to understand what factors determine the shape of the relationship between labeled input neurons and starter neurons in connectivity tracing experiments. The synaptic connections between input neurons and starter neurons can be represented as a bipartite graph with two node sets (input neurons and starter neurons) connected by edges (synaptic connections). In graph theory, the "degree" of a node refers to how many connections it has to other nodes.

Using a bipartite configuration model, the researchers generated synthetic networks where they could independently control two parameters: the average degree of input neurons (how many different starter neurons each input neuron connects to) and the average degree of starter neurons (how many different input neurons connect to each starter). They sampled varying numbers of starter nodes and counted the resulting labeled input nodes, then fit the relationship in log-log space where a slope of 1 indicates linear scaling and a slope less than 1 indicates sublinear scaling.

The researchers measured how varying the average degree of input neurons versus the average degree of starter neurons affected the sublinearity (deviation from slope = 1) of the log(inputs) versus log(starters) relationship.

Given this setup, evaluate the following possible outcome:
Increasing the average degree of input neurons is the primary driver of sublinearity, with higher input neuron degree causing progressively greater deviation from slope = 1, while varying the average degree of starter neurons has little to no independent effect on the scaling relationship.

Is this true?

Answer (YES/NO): YES